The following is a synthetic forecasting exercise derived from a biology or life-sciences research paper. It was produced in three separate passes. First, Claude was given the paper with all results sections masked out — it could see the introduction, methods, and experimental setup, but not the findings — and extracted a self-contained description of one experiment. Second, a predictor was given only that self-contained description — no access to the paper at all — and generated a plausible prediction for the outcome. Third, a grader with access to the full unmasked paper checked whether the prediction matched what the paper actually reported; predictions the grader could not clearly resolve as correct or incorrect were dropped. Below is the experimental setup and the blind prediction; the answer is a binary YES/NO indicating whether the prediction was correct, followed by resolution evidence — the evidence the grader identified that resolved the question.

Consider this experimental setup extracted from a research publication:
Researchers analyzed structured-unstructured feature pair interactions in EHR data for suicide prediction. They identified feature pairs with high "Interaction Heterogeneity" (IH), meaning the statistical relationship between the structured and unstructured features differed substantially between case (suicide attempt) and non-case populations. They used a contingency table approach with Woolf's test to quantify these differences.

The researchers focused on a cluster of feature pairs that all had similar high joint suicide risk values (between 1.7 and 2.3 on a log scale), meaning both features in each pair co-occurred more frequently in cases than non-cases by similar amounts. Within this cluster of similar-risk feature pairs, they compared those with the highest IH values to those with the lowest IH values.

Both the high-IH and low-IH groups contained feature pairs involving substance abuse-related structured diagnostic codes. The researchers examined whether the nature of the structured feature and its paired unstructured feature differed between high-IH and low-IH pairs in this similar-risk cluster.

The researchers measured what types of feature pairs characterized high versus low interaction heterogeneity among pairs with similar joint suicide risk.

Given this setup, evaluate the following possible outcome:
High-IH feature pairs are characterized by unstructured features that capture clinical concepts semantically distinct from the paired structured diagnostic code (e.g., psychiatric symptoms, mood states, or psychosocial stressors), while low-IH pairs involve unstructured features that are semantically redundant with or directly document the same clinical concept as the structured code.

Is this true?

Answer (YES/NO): YES